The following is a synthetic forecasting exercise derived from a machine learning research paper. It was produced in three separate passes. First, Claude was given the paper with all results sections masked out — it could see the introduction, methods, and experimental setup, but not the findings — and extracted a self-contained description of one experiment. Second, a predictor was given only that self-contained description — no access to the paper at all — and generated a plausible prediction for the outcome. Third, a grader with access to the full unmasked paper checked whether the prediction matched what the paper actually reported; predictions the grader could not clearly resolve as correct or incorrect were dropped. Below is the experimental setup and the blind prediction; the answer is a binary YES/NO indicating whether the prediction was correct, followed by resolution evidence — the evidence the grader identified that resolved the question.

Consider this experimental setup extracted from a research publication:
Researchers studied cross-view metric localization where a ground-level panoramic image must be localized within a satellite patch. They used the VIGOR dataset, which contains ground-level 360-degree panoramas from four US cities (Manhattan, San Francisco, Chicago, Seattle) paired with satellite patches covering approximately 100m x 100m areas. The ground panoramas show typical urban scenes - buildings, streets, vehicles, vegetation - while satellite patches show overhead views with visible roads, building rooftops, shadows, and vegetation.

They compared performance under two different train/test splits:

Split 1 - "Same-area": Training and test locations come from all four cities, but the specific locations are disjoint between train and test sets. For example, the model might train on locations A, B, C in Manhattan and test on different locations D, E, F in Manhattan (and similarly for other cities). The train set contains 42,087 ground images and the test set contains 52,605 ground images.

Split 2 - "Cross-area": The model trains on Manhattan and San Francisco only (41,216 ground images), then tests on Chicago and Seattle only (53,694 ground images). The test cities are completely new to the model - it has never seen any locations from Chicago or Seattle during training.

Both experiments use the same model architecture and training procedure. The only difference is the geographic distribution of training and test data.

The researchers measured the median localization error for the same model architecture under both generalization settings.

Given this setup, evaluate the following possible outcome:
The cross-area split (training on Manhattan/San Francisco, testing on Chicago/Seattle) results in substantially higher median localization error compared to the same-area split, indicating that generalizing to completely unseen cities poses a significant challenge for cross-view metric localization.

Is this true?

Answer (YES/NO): YES